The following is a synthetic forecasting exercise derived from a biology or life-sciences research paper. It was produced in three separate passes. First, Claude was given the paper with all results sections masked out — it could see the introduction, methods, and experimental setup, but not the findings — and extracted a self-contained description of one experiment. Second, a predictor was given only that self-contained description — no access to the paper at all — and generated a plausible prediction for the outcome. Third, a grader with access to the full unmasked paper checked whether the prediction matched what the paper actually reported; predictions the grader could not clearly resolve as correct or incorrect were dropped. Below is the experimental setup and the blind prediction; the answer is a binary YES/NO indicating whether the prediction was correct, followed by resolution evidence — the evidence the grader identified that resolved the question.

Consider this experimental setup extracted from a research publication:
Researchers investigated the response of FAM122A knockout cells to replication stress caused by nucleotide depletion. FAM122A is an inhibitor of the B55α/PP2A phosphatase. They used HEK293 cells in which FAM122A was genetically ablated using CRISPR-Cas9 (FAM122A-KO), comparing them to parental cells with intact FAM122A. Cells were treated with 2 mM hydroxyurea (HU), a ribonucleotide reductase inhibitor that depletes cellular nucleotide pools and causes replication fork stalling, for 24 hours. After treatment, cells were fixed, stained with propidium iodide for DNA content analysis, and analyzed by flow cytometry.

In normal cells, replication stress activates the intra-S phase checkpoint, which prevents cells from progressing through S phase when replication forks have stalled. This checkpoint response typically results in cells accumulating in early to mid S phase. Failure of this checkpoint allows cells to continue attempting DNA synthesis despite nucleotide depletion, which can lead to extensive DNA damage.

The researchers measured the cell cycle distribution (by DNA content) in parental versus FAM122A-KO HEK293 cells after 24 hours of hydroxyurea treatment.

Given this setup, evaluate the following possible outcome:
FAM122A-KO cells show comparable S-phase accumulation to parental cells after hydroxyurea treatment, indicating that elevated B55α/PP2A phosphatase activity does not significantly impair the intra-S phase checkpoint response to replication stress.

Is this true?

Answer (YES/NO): NO